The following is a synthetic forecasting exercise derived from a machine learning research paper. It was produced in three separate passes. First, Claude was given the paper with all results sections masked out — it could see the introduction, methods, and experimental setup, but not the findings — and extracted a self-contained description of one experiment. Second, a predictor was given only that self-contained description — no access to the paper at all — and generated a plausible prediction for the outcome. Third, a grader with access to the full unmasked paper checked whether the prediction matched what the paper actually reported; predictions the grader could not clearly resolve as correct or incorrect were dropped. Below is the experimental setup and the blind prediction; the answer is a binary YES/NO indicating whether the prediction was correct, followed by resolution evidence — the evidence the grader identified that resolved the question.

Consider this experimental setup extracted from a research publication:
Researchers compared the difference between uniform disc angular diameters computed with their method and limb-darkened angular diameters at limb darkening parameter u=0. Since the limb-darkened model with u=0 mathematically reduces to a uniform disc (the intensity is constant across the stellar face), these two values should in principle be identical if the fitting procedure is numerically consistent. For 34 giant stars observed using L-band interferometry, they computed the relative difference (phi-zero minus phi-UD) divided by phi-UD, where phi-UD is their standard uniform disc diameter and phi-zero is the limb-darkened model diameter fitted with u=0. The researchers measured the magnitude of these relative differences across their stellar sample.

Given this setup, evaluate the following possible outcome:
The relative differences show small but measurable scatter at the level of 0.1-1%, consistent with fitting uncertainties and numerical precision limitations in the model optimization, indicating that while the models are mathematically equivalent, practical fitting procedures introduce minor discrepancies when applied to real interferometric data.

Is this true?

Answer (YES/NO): YES